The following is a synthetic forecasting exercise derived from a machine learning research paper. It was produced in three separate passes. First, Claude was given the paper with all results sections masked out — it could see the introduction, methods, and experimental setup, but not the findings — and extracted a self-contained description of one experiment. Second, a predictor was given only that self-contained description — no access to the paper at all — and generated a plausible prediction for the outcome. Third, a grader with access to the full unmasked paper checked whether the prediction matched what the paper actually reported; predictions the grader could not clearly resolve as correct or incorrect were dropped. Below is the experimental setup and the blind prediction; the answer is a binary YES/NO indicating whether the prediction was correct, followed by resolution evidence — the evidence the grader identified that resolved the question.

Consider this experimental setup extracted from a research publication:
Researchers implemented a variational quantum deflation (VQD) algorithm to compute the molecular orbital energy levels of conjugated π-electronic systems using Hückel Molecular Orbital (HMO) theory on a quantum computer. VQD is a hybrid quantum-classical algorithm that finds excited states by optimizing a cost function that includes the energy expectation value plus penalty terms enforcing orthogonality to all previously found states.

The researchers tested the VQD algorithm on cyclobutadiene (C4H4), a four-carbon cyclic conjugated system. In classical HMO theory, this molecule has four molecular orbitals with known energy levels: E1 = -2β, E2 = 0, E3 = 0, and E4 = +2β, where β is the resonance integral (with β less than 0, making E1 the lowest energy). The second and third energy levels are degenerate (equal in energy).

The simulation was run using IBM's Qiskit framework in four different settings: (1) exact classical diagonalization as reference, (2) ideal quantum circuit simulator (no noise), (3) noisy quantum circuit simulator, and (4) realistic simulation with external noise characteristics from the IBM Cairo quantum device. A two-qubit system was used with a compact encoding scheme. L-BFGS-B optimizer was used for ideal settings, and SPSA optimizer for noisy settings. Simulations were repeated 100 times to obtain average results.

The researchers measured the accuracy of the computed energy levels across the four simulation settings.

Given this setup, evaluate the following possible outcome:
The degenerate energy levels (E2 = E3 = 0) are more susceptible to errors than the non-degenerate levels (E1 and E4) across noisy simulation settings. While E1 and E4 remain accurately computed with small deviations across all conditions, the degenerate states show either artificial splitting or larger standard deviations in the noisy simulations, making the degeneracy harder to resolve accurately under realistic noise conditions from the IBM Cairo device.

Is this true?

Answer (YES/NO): NO